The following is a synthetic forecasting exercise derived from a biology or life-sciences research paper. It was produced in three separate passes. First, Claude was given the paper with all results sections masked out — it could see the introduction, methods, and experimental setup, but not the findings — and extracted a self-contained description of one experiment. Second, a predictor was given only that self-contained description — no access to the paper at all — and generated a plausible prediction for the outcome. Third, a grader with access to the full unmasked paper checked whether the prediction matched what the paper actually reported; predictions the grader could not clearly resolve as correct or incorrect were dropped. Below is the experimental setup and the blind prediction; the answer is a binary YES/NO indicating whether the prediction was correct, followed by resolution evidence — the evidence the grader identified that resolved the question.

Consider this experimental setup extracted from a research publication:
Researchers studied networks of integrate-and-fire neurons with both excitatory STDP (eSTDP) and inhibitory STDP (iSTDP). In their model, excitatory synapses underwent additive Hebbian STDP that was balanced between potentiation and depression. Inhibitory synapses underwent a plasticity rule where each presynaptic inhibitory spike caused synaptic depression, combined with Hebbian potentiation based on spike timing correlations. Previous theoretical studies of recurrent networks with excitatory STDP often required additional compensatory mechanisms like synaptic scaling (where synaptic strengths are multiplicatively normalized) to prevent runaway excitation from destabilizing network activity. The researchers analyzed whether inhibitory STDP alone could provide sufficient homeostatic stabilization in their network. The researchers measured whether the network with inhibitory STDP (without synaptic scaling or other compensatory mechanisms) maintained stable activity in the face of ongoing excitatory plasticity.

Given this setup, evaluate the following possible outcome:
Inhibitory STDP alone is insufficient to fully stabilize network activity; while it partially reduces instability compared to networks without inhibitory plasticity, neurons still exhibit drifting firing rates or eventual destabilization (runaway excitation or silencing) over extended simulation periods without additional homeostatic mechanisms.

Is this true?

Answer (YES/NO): NO